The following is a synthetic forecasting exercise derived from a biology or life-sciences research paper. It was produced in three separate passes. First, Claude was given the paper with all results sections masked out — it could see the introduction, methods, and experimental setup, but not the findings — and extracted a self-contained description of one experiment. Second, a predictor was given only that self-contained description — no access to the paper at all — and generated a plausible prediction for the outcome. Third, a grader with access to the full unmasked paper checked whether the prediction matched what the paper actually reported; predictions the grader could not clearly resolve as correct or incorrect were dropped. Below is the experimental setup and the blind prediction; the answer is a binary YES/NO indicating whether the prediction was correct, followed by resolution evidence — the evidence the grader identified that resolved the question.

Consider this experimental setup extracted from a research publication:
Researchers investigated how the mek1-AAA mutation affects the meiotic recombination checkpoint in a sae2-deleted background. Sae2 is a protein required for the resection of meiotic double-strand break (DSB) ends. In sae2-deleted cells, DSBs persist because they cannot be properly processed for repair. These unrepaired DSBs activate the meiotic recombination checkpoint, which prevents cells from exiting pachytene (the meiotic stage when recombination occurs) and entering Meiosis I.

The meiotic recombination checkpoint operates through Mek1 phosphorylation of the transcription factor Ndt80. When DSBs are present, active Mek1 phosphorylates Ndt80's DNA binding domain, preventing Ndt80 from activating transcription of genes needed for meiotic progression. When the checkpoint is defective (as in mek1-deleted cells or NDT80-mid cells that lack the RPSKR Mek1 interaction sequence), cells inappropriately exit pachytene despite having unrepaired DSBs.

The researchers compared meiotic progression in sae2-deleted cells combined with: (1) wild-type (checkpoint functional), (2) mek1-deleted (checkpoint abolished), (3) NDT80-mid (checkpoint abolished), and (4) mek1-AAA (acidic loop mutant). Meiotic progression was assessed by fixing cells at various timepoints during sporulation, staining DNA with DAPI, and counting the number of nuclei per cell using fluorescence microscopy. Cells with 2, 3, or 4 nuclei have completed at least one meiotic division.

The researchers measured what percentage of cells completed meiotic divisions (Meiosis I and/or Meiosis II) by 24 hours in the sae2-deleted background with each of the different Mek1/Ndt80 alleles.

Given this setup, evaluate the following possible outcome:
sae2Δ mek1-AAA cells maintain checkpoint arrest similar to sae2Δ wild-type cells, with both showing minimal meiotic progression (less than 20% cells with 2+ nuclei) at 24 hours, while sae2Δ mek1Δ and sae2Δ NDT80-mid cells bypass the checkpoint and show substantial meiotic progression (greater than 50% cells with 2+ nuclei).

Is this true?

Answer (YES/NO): NO